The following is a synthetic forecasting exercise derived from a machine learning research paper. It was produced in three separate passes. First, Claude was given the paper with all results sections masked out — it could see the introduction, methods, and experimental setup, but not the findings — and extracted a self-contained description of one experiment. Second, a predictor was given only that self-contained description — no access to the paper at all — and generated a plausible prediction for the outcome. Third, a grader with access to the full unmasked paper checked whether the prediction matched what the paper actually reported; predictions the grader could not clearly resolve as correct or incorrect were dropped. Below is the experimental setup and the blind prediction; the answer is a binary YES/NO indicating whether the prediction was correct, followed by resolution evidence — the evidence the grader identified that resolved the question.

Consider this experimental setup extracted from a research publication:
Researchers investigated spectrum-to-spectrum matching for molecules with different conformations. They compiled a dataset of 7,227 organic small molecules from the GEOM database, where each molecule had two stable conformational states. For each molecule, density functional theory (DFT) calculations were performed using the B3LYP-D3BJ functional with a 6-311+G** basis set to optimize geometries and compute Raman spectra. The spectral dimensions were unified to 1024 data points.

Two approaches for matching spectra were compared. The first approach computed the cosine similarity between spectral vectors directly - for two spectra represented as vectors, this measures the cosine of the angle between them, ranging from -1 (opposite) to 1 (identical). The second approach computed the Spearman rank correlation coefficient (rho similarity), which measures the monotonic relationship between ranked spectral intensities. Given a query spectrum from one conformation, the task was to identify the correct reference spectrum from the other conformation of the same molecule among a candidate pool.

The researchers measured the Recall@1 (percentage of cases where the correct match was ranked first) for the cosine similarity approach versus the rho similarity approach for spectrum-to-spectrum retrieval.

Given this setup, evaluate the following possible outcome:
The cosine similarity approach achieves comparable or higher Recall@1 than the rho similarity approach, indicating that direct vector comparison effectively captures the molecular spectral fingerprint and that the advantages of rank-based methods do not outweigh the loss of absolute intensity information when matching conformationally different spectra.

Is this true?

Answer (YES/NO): YES